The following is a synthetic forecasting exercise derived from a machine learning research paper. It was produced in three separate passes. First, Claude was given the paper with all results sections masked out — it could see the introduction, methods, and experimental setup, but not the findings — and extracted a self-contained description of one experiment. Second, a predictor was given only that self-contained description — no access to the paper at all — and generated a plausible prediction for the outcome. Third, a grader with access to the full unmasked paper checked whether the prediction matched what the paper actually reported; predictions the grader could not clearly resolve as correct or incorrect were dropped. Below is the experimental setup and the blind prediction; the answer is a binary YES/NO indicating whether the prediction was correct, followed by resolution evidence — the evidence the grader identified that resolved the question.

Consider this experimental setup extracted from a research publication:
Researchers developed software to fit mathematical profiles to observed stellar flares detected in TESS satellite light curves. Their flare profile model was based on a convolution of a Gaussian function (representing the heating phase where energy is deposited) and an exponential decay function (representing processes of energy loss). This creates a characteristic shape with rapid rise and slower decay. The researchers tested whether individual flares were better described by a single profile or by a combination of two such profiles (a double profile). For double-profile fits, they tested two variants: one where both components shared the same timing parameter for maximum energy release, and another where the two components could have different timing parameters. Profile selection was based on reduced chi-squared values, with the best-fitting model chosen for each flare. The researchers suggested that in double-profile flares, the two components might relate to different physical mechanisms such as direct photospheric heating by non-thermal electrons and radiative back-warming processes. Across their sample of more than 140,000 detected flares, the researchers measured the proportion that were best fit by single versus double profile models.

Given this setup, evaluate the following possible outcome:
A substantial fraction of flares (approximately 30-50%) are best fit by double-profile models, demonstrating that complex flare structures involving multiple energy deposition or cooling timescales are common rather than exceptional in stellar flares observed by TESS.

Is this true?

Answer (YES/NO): YES